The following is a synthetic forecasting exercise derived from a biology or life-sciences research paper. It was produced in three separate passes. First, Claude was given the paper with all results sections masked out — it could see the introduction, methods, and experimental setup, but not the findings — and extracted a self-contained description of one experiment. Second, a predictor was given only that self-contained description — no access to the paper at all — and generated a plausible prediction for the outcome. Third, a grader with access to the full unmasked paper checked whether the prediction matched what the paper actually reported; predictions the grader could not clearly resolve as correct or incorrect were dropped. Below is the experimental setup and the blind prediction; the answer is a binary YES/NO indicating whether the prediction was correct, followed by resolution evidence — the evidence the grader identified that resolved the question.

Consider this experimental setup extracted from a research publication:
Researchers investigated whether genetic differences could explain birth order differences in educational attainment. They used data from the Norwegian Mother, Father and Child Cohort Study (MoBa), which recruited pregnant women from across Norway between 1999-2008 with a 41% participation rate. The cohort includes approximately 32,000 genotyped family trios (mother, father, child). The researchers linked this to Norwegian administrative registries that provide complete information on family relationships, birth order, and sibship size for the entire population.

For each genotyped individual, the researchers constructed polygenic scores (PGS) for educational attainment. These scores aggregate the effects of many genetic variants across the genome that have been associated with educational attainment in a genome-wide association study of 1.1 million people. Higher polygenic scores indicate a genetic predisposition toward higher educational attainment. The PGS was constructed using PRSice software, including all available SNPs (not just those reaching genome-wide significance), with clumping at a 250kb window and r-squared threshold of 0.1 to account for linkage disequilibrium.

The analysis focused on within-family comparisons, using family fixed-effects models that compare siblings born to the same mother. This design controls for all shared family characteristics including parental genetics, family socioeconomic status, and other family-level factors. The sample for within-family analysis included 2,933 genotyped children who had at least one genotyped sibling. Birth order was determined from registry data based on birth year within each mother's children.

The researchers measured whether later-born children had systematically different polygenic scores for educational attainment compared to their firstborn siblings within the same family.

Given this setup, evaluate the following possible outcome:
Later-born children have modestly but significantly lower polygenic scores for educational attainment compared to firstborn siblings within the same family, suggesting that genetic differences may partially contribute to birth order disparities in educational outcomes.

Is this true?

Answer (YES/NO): NO